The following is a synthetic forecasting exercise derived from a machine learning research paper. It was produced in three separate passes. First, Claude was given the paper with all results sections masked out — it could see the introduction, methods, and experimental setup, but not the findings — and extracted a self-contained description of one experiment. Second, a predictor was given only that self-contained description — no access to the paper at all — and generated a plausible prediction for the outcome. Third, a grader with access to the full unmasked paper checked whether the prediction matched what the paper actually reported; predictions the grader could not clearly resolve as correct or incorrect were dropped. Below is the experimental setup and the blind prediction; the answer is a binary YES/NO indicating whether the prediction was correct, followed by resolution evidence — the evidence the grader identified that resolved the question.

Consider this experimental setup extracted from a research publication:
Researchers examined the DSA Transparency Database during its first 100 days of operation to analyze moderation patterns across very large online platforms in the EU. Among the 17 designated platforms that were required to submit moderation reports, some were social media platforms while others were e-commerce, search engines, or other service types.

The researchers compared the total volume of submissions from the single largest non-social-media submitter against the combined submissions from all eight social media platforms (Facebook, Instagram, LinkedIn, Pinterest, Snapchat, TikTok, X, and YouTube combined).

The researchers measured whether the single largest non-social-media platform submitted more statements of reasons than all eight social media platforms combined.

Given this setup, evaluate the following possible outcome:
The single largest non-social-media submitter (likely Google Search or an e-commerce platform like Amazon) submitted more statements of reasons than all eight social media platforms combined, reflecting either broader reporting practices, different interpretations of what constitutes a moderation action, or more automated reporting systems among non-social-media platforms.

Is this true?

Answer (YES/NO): YES